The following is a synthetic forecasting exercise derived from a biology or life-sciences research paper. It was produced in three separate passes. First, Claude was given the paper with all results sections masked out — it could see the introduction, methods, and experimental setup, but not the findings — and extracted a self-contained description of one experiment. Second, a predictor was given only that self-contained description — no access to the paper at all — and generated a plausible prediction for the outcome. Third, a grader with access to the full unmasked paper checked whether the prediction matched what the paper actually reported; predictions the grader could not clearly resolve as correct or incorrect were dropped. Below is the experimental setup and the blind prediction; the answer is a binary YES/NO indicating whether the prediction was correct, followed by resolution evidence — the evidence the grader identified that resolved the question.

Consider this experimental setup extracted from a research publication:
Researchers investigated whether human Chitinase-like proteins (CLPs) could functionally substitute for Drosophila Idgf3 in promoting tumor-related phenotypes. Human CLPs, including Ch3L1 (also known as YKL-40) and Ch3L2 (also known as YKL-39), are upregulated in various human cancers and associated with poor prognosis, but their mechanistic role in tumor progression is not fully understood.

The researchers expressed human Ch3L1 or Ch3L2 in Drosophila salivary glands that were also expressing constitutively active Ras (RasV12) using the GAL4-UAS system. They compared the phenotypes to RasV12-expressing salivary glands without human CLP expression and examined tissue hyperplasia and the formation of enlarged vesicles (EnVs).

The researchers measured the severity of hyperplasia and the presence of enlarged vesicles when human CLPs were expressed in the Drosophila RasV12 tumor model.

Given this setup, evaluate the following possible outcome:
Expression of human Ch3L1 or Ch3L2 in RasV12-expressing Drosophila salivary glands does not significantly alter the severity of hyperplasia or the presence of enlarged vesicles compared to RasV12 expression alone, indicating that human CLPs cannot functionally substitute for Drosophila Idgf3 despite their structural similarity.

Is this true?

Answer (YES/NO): NO